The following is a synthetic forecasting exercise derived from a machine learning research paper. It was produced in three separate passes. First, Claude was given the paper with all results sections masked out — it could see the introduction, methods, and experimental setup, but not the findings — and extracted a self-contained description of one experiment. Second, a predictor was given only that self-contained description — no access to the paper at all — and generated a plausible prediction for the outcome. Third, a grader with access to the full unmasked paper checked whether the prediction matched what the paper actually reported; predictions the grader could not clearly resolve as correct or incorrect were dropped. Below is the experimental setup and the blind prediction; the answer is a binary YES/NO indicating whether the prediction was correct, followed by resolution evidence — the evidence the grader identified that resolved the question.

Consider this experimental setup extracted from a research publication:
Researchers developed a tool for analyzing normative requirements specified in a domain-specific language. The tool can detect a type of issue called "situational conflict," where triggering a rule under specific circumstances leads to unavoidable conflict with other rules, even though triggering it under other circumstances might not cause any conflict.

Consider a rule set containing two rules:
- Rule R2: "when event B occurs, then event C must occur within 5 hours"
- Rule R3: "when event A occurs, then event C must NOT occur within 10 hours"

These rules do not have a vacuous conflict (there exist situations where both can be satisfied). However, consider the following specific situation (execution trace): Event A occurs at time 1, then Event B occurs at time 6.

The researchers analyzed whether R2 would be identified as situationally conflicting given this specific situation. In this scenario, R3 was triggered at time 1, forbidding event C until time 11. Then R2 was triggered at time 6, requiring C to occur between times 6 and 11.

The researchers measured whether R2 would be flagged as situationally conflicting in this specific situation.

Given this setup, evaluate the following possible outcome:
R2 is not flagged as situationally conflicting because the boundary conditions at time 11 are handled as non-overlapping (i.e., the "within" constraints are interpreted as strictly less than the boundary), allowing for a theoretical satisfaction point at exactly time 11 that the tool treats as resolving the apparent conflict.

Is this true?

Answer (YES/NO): NO